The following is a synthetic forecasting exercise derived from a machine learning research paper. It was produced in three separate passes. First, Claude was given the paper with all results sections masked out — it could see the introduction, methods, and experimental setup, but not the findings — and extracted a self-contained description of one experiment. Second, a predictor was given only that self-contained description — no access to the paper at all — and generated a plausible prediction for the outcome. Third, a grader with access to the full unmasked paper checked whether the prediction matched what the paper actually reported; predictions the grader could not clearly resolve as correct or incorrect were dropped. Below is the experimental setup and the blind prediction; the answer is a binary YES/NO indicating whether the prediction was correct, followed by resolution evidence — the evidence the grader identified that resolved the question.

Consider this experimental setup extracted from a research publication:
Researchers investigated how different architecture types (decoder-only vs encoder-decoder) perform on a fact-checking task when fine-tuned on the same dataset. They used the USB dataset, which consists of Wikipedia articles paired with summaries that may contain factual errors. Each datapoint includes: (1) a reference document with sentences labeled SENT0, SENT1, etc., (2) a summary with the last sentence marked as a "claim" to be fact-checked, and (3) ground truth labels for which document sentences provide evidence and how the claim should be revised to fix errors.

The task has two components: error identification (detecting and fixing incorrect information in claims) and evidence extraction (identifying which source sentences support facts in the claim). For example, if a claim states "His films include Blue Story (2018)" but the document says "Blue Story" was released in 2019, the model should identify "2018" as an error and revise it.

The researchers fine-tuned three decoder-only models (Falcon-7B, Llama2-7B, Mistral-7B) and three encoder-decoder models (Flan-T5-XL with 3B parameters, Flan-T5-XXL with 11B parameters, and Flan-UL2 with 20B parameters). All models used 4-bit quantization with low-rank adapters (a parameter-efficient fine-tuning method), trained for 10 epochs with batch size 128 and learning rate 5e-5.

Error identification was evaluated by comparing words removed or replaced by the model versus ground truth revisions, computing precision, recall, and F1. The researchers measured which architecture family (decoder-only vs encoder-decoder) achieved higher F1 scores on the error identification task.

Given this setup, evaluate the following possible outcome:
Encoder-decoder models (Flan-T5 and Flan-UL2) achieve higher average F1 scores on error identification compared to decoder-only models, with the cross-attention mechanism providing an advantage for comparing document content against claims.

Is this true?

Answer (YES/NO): YES